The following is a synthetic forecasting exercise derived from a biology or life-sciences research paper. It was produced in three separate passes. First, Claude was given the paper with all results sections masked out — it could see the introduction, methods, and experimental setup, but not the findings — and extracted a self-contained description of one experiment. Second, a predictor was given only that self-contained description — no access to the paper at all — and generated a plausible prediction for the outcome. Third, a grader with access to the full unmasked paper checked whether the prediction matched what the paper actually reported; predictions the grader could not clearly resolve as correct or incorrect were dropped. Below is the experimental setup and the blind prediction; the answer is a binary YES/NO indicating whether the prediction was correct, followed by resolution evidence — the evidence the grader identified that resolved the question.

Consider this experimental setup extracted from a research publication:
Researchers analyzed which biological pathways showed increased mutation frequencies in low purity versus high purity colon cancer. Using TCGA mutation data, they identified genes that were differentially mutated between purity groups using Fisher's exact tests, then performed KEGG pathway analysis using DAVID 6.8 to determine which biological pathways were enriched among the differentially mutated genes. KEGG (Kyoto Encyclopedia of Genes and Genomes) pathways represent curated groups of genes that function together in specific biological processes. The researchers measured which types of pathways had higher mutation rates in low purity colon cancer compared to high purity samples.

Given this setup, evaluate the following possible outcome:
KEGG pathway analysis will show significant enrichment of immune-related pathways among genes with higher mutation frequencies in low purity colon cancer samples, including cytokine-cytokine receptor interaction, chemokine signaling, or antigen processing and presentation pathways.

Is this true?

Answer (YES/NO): NO